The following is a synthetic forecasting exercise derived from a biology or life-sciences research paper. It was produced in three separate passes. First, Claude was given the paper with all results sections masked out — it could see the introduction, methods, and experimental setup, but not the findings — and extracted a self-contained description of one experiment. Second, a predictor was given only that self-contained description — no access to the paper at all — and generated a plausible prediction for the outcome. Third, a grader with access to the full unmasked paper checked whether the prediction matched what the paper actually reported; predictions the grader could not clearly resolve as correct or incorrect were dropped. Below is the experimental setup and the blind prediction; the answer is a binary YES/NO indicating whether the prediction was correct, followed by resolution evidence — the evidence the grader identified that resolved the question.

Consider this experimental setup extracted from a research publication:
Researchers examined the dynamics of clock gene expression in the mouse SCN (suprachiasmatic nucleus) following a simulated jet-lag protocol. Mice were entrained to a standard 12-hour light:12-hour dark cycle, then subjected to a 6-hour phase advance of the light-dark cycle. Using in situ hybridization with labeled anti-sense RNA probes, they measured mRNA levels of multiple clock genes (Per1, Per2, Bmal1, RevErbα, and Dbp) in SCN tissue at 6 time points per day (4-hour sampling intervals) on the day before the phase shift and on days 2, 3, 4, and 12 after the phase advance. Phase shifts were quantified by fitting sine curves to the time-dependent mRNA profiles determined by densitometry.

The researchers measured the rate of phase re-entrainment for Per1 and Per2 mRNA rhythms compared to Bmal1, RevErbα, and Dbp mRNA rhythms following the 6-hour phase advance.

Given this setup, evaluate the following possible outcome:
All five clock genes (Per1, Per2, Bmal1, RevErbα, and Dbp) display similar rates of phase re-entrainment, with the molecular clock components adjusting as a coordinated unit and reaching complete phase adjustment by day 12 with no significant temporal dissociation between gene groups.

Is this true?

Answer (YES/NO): NO